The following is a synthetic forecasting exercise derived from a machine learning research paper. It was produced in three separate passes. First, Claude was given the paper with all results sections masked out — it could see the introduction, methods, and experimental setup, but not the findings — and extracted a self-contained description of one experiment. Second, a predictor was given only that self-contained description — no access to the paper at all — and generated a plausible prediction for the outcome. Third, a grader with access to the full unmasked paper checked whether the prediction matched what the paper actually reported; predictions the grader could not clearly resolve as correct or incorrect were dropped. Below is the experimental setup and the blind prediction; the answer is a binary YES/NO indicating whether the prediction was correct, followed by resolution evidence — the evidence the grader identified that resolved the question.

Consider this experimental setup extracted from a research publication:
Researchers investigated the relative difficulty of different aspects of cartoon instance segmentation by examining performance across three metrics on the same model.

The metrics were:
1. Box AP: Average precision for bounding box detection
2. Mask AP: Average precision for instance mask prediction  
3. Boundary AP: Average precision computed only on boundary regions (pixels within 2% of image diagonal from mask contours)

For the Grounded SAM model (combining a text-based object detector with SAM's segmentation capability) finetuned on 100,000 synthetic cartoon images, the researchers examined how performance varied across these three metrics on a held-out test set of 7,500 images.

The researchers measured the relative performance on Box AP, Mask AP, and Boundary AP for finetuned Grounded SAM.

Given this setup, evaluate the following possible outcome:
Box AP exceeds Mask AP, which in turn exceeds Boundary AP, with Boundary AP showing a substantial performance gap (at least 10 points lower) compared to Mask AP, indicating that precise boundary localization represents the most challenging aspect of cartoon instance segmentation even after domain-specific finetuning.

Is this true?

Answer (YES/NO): YES